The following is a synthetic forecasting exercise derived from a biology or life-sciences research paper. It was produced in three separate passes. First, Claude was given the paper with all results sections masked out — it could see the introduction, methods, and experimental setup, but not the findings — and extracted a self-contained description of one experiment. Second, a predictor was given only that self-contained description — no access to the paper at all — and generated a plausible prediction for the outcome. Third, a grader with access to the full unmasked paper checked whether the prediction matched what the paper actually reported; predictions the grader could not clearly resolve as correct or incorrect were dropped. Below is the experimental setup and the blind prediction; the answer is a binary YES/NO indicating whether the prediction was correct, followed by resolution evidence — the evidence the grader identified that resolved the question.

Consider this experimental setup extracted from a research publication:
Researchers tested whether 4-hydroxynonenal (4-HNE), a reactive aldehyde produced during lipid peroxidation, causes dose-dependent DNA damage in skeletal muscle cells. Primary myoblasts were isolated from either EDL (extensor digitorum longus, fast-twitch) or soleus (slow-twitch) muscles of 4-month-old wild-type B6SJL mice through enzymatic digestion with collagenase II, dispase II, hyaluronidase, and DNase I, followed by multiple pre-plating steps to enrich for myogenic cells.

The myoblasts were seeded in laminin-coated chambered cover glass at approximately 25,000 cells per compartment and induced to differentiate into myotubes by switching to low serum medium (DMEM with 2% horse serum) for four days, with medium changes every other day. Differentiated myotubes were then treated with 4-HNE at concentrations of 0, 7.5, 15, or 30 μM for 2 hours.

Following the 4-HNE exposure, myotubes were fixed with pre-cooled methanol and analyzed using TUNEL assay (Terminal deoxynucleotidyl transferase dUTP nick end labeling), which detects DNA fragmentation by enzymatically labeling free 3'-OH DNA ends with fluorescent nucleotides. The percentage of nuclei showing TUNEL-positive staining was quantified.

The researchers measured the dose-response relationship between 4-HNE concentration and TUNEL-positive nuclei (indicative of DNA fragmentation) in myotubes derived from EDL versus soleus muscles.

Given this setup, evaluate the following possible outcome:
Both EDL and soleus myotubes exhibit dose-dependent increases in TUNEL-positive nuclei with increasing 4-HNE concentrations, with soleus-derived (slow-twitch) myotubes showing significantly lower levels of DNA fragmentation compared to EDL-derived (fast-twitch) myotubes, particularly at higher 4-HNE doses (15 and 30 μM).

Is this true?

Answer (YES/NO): NO